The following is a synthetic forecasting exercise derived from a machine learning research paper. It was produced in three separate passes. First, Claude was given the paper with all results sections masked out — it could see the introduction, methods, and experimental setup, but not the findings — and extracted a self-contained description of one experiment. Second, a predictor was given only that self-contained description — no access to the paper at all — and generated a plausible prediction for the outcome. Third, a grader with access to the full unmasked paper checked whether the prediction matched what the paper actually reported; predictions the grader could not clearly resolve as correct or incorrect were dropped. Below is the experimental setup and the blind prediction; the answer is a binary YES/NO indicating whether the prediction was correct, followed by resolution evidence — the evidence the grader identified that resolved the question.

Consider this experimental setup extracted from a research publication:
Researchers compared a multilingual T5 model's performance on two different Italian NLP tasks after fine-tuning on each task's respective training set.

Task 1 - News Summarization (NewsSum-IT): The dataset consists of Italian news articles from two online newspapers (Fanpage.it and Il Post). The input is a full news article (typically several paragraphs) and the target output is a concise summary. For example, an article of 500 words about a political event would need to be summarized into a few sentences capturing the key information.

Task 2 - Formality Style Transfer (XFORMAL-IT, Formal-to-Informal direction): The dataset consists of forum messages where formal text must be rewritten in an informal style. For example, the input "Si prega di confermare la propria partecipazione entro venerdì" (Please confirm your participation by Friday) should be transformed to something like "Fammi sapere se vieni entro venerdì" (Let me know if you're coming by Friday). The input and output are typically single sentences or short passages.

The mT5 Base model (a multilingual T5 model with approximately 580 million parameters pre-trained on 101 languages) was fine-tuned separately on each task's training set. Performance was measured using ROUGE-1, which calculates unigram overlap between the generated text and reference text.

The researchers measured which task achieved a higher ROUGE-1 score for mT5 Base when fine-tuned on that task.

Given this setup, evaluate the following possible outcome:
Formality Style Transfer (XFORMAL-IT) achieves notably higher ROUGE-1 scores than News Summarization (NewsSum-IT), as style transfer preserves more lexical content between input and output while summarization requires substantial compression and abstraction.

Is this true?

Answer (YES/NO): YES